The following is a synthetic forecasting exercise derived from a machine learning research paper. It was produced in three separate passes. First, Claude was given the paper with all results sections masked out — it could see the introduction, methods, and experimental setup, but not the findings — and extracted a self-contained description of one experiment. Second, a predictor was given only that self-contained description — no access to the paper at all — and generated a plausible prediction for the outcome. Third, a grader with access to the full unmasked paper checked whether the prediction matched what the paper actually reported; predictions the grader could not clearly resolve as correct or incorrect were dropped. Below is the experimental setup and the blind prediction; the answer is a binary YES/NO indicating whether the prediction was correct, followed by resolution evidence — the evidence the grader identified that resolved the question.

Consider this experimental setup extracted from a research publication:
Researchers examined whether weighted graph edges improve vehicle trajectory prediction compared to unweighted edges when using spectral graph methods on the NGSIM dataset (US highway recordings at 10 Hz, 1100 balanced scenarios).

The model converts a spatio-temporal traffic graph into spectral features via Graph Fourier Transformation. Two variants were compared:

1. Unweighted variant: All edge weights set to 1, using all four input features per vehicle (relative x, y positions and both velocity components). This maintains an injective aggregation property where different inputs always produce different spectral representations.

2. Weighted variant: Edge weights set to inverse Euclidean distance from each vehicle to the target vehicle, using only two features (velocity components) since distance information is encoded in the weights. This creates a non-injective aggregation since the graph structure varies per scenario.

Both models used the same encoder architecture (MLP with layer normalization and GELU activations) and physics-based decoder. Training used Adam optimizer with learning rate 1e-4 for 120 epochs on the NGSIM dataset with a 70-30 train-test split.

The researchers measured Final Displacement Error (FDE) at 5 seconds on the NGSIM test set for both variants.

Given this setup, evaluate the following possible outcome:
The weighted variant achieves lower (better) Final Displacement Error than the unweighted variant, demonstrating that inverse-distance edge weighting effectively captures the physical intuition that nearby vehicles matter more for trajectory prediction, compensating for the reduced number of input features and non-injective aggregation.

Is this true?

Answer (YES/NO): YES